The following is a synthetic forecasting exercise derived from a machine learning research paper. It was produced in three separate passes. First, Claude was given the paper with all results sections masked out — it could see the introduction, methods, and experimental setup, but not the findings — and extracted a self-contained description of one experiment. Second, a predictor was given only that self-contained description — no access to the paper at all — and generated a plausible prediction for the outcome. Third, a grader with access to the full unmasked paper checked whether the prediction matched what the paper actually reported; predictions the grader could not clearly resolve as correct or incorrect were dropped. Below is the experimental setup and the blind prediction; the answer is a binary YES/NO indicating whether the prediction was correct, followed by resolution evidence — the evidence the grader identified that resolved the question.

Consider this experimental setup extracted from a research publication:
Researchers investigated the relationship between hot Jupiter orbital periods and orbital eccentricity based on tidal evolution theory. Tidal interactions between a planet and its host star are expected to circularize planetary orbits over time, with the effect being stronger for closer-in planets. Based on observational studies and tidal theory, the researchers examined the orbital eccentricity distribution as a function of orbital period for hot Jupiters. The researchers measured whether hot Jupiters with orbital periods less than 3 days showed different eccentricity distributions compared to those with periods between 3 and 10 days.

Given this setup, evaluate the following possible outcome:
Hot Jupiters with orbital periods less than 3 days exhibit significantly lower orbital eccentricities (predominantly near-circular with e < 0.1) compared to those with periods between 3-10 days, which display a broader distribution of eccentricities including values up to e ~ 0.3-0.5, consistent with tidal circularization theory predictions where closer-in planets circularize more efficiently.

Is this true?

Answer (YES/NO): YES